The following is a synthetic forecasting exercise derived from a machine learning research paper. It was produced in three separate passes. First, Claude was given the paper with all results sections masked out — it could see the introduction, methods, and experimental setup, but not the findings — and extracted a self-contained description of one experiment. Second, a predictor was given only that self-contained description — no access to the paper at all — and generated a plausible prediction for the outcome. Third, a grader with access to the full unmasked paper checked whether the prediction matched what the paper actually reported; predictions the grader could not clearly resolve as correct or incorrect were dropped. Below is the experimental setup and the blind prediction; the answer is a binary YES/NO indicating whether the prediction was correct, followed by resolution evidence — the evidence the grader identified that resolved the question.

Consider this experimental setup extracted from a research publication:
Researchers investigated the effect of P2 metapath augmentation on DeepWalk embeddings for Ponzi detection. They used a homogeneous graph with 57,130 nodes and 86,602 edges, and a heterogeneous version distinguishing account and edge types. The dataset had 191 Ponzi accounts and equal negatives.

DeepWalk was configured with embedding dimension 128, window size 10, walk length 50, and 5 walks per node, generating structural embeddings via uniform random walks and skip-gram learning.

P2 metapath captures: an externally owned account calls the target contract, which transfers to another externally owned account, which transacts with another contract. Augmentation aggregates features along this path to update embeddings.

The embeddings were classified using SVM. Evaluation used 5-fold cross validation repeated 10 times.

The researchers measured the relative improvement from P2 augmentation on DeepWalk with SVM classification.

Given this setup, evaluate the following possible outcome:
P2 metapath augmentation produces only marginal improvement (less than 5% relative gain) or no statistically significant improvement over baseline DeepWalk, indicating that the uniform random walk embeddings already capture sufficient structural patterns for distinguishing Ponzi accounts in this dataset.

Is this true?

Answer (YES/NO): NO